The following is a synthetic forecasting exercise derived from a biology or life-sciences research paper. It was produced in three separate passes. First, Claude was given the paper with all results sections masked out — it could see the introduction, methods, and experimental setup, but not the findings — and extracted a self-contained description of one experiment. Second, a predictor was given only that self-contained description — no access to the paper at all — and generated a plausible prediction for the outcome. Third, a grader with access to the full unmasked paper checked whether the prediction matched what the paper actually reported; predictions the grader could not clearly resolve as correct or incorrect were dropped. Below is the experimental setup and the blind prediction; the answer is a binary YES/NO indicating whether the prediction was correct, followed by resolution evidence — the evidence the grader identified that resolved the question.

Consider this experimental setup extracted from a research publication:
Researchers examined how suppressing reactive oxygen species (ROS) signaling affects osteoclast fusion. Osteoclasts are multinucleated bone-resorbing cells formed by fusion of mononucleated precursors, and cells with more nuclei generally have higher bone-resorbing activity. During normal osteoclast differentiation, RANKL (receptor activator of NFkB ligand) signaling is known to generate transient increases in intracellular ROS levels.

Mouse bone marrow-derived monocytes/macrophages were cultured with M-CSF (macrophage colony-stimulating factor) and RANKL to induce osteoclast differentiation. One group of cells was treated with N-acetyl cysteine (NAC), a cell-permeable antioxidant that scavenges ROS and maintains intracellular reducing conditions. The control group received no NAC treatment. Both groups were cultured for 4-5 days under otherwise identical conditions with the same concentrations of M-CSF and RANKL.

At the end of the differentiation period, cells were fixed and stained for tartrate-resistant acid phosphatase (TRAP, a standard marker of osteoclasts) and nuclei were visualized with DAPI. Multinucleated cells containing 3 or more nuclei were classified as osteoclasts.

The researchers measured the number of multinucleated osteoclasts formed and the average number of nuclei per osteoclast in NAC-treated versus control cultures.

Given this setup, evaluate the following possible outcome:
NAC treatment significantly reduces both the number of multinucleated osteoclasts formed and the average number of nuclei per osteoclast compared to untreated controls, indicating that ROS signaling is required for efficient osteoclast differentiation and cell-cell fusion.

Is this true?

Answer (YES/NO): NO